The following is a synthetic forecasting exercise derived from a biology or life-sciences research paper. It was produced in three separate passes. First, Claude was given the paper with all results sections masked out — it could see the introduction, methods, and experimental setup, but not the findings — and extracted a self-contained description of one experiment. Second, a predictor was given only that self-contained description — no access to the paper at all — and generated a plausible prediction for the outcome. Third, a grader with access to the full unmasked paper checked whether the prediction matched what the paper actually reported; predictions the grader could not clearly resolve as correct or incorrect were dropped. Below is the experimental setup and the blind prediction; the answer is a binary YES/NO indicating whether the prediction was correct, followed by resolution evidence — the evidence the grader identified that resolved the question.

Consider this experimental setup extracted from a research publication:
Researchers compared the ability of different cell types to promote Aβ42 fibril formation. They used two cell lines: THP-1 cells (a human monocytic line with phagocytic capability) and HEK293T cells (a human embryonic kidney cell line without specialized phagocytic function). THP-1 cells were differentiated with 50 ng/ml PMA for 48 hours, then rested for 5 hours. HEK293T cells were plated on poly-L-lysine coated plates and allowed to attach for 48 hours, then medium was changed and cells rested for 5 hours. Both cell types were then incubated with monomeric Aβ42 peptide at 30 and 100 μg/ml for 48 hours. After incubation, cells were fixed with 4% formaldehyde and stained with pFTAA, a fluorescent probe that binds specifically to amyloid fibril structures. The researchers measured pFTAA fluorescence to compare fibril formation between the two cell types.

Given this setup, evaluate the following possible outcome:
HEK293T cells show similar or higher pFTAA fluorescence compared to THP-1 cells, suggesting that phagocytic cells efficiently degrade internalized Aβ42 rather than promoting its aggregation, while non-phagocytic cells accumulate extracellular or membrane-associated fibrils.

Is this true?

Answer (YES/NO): NO